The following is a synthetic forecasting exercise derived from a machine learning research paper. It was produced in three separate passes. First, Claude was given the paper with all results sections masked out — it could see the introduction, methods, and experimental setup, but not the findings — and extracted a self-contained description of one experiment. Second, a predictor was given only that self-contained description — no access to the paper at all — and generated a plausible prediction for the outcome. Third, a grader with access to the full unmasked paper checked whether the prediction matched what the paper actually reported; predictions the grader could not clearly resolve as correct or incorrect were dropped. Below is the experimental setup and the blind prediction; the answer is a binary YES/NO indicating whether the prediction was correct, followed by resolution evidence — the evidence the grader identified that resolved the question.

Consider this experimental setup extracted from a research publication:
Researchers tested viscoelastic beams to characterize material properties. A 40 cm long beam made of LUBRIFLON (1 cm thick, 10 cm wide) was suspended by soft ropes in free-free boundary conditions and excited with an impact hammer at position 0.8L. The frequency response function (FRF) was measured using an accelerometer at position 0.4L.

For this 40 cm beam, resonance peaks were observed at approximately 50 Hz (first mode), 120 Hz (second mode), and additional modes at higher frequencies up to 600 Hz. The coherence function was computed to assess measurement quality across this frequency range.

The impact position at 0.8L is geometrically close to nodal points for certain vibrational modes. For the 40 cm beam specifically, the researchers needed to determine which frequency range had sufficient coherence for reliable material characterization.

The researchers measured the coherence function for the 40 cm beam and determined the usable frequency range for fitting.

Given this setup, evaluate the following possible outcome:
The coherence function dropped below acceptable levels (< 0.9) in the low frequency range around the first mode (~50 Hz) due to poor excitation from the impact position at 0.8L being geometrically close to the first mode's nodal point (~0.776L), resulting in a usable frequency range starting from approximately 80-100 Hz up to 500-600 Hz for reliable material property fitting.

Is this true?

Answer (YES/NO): NO